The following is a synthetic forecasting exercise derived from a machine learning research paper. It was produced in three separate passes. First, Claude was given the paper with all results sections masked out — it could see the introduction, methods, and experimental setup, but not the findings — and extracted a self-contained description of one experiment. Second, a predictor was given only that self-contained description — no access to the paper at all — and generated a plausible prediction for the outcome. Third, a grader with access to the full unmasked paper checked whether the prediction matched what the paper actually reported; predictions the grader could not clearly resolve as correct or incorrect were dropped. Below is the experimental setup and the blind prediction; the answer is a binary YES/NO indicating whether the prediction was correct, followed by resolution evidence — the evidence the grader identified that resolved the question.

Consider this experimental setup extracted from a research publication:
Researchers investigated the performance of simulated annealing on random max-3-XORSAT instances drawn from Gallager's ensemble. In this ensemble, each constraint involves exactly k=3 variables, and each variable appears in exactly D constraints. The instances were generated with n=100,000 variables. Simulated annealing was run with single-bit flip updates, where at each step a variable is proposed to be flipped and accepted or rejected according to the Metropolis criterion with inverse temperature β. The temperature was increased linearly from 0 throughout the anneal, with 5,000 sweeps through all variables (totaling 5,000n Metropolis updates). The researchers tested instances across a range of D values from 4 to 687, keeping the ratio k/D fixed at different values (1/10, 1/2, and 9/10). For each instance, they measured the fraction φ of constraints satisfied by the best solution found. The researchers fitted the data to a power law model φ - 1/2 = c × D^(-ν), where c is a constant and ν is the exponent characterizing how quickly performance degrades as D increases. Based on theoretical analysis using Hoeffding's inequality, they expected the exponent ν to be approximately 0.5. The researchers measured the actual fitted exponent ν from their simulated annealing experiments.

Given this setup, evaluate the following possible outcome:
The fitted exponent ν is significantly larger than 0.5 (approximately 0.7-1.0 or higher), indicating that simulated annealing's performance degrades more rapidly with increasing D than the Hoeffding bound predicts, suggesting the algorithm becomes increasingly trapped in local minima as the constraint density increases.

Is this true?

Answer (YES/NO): NO